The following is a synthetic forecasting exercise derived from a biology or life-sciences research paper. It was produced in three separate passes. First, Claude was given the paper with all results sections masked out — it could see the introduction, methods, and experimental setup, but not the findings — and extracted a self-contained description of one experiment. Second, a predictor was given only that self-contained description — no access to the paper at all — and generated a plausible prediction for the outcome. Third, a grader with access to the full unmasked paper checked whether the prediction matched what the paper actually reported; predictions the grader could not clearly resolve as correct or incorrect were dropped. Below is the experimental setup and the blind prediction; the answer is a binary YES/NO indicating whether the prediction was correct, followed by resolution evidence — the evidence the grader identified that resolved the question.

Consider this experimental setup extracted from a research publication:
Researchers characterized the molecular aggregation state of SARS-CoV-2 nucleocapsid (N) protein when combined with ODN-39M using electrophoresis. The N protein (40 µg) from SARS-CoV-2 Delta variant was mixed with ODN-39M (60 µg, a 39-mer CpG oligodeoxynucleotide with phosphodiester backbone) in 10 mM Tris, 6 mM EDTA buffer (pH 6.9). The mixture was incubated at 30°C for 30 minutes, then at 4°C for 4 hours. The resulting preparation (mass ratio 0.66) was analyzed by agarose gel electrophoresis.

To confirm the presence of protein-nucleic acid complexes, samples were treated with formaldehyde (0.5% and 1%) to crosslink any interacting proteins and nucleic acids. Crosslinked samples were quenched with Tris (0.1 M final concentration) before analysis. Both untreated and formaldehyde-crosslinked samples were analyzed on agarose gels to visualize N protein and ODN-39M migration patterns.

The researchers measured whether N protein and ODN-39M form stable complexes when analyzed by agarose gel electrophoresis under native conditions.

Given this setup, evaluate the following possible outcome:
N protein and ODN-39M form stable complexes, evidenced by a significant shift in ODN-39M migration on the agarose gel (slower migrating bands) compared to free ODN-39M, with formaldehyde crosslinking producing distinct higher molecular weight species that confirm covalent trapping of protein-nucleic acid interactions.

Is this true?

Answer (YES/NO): NO